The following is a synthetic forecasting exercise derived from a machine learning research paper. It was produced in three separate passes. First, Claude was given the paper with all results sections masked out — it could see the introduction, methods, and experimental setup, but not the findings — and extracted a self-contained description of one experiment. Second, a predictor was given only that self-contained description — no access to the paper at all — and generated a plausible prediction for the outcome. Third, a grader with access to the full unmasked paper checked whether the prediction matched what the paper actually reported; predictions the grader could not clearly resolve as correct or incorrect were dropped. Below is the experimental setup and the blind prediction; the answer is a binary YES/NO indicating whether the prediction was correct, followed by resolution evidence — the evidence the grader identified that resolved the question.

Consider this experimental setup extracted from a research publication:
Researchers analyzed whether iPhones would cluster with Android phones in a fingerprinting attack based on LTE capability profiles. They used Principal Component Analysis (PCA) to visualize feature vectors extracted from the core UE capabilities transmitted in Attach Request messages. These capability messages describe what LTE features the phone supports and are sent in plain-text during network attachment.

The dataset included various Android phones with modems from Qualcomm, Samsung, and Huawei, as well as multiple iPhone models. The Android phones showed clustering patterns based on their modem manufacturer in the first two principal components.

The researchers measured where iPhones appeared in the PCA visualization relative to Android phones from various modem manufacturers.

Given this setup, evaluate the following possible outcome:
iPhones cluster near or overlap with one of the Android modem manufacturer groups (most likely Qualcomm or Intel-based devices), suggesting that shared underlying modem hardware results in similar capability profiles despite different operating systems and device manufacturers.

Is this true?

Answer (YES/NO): NO